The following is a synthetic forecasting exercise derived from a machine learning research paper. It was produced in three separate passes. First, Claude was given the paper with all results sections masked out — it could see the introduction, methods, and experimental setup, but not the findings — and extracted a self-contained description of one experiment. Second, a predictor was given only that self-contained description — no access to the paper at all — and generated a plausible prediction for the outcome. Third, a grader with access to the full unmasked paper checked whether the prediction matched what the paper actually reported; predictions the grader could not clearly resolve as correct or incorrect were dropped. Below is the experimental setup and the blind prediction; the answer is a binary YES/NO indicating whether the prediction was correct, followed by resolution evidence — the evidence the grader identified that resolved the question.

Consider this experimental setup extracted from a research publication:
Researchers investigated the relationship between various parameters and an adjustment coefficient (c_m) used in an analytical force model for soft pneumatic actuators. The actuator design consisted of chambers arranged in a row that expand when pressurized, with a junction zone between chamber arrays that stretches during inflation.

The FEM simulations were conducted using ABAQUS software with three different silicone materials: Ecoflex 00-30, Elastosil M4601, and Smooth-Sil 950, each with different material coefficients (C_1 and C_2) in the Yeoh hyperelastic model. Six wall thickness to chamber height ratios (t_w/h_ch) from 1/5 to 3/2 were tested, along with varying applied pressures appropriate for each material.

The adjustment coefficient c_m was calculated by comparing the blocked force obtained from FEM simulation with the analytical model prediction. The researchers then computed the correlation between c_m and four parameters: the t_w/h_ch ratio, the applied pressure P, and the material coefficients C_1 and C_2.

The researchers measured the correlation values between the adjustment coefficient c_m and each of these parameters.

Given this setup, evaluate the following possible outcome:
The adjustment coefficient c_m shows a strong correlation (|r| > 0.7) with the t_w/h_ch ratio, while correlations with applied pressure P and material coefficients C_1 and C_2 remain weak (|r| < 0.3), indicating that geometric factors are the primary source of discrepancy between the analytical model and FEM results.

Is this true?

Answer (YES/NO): NO